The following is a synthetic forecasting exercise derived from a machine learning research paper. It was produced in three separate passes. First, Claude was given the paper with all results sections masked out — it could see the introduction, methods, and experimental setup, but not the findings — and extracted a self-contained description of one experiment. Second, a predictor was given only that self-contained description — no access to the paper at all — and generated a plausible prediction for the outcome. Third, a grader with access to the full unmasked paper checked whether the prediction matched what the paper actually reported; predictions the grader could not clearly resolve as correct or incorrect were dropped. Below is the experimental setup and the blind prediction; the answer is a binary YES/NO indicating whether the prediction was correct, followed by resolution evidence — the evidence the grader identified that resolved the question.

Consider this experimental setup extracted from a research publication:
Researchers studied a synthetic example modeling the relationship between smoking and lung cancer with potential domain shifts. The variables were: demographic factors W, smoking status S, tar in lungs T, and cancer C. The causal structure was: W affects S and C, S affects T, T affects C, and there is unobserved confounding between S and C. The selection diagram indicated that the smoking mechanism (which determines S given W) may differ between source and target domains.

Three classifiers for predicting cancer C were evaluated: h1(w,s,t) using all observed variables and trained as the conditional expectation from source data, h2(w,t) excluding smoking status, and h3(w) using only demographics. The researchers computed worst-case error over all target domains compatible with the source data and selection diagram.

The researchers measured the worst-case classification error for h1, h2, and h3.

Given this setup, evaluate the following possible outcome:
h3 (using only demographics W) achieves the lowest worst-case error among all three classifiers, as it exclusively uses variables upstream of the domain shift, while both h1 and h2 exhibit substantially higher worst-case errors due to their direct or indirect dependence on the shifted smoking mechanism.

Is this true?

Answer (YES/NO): NO